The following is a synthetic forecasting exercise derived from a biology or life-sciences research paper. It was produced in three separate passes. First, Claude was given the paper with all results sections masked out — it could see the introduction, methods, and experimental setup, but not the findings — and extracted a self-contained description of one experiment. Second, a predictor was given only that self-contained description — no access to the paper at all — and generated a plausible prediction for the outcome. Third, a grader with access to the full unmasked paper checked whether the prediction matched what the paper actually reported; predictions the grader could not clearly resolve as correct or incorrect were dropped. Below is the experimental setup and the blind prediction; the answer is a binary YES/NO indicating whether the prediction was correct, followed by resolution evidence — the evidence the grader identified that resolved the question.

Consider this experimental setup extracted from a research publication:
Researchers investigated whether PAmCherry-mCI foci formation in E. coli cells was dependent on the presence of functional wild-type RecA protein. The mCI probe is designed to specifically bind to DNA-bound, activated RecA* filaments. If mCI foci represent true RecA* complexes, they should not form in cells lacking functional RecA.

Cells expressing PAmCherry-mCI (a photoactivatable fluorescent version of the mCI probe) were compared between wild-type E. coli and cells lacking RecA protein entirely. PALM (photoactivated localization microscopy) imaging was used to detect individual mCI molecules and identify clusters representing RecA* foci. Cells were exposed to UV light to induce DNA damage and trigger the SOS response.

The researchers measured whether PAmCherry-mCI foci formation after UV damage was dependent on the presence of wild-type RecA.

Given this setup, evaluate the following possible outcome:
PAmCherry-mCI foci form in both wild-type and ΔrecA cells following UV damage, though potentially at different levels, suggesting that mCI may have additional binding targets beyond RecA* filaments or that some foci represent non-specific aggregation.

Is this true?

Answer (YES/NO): NO